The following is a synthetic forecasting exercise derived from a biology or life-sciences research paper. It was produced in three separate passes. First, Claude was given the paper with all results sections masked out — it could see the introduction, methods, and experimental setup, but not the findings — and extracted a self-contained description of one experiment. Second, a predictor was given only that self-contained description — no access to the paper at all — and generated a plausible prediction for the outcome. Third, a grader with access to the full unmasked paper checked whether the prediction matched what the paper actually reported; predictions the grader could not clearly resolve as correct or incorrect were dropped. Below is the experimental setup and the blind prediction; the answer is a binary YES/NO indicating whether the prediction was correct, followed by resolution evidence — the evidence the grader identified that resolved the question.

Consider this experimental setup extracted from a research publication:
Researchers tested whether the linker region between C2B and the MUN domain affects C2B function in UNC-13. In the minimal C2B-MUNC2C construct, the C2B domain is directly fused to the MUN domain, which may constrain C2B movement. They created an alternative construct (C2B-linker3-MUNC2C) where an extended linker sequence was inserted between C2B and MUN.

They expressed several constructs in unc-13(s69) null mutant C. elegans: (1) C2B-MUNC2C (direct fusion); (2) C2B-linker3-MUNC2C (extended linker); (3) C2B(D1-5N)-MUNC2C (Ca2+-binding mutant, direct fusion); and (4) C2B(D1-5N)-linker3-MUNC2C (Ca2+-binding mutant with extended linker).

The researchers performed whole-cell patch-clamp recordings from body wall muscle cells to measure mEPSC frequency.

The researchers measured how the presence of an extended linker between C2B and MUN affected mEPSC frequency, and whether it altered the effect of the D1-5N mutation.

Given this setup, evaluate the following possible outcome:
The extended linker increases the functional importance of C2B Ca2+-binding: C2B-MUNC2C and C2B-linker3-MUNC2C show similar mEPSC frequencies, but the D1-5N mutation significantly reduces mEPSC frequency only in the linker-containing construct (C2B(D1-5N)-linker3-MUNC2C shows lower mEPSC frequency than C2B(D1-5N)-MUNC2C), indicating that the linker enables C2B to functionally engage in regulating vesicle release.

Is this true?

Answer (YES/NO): NO